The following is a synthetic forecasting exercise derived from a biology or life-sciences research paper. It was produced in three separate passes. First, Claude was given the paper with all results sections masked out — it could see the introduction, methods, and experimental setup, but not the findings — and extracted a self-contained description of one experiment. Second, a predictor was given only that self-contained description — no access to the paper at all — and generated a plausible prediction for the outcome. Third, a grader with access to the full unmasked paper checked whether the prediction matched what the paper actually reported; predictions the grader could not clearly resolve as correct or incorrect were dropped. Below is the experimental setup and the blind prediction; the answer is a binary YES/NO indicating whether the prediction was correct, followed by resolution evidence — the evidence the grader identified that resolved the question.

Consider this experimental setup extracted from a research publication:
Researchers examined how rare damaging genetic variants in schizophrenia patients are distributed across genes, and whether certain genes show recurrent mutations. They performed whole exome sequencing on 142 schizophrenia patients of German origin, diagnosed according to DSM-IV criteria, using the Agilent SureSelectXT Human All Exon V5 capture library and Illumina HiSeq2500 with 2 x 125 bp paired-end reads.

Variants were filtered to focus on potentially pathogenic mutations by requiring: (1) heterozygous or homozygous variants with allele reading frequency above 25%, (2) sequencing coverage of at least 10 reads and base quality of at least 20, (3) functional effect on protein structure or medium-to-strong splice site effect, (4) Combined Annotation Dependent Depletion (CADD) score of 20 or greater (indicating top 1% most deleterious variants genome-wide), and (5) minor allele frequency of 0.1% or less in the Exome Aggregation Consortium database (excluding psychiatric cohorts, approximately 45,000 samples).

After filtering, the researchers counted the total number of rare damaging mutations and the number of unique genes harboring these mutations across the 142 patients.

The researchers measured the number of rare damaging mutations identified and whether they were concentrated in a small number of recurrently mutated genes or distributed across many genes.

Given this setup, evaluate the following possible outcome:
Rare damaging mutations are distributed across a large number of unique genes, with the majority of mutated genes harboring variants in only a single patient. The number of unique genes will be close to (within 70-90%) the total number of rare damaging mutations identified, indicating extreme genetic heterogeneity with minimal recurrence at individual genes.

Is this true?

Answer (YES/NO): YES